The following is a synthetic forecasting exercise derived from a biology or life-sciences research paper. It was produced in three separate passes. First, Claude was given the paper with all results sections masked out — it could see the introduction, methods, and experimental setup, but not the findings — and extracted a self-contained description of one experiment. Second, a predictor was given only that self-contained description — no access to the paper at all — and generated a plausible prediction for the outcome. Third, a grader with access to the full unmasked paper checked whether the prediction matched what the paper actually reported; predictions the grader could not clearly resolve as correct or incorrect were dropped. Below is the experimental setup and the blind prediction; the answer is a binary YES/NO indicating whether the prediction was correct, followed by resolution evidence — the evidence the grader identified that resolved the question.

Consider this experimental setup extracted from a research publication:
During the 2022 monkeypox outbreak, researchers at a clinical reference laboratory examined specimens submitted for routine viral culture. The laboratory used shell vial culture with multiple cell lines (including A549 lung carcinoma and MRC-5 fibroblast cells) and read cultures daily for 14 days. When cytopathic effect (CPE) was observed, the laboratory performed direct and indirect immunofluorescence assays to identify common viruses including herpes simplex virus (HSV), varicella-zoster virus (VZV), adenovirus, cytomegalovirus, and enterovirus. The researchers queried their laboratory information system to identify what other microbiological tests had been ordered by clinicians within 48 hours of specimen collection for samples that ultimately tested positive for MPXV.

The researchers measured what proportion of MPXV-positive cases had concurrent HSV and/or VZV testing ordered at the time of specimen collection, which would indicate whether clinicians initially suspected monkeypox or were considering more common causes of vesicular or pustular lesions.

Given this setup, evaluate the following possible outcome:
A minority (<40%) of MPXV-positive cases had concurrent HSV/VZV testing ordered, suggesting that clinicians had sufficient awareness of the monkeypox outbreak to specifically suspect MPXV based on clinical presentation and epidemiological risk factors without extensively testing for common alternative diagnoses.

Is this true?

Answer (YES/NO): NO